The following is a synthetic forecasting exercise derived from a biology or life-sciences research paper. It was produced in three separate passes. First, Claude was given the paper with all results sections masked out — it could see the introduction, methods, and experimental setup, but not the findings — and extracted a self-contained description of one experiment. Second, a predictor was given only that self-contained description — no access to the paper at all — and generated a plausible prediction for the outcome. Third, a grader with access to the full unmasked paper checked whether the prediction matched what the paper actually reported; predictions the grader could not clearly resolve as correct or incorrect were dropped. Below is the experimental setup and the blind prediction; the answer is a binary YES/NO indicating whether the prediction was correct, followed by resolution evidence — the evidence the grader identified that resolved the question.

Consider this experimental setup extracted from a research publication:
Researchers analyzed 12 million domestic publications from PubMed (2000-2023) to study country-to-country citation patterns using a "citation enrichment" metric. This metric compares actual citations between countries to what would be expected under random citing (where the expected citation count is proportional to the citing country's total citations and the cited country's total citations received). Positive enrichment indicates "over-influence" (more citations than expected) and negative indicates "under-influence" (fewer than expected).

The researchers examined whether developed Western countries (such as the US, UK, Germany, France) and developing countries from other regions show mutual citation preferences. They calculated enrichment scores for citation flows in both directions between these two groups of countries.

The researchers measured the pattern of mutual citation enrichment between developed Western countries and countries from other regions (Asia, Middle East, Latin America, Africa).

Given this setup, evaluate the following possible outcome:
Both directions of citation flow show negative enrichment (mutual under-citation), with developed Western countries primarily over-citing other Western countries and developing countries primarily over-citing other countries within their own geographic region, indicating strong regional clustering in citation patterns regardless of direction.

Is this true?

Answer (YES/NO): YES